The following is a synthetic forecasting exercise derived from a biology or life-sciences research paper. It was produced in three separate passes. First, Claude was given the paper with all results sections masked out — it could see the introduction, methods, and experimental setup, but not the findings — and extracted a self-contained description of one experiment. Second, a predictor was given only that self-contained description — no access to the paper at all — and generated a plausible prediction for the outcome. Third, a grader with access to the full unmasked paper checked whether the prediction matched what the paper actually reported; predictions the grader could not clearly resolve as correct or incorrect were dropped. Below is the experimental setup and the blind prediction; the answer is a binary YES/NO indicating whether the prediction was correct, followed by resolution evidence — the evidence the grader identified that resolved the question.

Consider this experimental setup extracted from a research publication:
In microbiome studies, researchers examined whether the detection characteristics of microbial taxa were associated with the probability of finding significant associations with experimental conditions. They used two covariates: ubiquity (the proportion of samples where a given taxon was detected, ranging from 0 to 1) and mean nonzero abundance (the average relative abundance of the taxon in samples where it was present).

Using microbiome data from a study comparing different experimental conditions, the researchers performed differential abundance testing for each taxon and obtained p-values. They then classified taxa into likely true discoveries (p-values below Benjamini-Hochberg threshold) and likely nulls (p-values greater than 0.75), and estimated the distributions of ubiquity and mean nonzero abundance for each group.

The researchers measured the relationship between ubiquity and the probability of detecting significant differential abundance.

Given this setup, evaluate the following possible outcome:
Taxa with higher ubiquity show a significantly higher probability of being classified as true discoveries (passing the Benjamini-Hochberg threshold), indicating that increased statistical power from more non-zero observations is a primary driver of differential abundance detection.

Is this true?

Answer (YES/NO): YES